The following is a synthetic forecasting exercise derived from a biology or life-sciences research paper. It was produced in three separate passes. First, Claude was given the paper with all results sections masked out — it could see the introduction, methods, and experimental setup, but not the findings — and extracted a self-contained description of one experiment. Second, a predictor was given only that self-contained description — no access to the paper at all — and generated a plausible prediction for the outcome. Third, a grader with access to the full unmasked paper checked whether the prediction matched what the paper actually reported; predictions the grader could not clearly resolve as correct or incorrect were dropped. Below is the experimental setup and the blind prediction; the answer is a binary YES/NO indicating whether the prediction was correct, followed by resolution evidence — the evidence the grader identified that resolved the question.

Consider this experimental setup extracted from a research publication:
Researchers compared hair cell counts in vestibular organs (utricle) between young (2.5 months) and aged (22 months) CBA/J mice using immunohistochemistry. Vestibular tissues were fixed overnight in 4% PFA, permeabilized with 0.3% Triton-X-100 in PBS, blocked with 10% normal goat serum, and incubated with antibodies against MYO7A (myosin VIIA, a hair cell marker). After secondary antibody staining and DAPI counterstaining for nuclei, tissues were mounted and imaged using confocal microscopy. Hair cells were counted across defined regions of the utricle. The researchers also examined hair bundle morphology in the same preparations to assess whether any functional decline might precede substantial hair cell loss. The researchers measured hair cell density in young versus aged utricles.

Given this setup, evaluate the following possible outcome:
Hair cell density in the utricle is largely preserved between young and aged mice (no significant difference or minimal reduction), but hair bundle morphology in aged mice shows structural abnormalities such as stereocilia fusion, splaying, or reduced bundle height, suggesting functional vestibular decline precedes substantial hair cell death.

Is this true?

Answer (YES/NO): YES